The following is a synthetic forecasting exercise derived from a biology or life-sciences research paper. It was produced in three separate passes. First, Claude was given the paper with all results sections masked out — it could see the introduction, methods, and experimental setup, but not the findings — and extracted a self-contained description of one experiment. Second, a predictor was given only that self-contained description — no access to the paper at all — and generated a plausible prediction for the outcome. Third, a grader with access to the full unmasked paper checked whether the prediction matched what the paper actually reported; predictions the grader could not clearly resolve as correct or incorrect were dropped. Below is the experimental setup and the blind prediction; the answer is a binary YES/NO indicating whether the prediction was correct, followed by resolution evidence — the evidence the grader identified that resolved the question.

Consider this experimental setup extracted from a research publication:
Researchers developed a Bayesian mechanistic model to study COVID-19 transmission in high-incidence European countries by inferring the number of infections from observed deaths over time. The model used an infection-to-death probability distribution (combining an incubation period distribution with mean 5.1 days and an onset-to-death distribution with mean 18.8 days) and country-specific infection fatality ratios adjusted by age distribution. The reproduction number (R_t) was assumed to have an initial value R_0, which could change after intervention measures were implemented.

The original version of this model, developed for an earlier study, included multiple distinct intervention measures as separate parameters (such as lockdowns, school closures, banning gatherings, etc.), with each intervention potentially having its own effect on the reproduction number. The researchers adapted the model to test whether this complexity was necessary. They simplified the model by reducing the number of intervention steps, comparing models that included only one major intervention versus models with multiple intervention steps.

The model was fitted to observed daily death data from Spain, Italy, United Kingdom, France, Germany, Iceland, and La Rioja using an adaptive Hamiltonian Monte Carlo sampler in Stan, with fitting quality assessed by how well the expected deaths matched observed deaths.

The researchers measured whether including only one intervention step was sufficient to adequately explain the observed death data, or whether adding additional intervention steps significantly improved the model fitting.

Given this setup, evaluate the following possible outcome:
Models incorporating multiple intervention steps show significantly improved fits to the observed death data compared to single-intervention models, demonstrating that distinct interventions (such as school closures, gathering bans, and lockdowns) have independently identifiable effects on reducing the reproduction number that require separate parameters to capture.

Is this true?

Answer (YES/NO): NO